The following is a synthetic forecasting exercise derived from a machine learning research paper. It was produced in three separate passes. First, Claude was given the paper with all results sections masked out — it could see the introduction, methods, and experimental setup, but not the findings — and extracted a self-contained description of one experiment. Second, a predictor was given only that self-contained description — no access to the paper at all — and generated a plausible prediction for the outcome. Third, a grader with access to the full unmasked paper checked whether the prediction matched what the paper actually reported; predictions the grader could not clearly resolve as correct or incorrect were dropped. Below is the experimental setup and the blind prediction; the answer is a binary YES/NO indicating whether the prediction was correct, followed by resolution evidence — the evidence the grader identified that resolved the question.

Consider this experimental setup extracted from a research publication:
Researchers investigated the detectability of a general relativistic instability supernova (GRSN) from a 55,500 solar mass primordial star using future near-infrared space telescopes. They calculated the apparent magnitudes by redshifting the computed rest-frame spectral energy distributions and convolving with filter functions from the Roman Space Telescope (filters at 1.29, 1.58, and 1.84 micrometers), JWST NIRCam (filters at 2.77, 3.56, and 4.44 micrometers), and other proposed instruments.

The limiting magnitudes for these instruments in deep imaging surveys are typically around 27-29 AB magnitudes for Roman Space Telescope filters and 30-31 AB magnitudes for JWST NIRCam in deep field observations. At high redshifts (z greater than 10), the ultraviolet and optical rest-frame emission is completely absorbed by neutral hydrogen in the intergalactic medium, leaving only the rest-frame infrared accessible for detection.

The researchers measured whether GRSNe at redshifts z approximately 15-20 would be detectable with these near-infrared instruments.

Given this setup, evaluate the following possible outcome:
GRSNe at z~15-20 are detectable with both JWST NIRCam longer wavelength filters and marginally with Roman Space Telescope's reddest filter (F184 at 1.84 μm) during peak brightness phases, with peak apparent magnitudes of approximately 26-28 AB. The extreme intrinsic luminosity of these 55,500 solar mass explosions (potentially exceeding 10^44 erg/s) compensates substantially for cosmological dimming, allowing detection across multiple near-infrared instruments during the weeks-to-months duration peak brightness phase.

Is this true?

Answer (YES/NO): NO